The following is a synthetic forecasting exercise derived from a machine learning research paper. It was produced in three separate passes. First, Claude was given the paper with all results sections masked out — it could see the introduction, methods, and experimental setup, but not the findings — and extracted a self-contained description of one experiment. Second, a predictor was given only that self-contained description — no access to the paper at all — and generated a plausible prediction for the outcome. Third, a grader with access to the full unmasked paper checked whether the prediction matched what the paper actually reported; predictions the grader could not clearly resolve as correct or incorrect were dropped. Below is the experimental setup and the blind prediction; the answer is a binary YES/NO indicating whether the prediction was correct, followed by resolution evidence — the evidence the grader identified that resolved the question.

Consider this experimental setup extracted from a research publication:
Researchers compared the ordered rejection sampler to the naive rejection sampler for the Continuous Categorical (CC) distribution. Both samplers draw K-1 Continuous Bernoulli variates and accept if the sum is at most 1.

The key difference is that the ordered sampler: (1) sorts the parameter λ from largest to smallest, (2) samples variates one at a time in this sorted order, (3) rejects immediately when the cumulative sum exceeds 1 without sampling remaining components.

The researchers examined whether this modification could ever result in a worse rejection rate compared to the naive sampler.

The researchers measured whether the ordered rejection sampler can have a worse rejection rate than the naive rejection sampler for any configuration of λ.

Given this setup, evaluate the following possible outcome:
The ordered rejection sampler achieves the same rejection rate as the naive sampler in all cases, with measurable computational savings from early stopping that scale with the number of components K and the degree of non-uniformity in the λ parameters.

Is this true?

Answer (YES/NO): NO